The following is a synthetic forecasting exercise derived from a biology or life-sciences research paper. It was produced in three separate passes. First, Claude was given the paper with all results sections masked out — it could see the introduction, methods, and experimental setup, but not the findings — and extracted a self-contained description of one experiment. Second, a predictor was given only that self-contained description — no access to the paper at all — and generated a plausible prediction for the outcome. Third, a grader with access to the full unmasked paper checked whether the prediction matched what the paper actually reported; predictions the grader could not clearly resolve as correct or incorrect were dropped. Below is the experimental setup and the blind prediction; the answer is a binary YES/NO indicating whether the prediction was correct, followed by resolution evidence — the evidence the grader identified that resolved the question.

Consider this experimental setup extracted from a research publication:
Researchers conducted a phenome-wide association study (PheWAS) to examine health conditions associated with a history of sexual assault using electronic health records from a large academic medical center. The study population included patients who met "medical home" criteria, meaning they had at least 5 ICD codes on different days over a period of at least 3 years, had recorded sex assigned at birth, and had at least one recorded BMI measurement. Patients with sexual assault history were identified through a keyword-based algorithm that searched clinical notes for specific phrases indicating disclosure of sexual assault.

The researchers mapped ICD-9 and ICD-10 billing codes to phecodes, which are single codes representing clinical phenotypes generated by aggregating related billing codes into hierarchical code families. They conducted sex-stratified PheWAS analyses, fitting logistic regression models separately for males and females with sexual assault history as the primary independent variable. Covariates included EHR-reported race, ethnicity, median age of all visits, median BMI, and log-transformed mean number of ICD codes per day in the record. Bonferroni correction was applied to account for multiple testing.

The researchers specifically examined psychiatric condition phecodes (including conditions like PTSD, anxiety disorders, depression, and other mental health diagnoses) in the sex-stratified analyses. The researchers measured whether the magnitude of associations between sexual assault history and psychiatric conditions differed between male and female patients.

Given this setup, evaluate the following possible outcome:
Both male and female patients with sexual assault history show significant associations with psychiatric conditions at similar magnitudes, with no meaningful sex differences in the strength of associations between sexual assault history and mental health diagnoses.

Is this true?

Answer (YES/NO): NO